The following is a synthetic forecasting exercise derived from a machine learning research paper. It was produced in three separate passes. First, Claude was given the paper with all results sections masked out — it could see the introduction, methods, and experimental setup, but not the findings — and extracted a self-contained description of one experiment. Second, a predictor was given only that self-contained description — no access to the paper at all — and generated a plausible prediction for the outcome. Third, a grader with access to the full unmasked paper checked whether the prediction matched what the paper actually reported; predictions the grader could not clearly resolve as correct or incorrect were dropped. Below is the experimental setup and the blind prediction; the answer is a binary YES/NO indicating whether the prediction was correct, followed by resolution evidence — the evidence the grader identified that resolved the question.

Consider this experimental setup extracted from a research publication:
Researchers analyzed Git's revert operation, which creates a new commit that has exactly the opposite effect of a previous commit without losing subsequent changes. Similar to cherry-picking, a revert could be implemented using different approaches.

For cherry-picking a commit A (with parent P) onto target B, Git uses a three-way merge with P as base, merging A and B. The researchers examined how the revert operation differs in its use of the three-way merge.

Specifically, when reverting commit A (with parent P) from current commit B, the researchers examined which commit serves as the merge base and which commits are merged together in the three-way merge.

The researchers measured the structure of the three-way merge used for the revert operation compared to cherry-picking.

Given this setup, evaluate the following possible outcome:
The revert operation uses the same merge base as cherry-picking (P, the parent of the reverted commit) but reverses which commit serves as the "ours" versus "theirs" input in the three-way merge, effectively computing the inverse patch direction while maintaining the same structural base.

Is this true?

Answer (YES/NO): NO